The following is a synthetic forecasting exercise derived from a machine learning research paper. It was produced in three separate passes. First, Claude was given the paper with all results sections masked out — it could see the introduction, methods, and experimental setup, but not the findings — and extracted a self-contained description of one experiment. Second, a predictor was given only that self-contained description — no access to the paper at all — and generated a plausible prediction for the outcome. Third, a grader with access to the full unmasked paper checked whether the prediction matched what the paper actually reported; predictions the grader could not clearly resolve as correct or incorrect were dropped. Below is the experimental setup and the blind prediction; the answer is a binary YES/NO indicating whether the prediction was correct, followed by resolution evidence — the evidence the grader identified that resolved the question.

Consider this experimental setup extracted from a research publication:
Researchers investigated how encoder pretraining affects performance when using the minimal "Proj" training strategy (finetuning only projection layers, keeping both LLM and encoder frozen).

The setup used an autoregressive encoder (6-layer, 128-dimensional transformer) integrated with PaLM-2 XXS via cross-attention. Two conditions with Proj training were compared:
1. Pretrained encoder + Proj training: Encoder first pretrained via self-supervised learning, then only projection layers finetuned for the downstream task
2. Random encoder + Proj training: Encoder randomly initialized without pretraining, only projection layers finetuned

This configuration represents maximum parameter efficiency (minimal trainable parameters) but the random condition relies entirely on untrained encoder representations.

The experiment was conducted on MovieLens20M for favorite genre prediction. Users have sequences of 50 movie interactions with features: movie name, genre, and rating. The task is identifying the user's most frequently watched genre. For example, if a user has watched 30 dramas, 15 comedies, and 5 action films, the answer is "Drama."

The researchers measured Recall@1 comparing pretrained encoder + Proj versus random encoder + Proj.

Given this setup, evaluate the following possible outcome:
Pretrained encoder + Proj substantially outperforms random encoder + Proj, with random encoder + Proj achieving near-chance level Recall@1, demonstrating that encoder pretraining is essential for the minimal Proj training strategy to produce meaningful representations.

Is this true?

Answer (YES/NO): NO